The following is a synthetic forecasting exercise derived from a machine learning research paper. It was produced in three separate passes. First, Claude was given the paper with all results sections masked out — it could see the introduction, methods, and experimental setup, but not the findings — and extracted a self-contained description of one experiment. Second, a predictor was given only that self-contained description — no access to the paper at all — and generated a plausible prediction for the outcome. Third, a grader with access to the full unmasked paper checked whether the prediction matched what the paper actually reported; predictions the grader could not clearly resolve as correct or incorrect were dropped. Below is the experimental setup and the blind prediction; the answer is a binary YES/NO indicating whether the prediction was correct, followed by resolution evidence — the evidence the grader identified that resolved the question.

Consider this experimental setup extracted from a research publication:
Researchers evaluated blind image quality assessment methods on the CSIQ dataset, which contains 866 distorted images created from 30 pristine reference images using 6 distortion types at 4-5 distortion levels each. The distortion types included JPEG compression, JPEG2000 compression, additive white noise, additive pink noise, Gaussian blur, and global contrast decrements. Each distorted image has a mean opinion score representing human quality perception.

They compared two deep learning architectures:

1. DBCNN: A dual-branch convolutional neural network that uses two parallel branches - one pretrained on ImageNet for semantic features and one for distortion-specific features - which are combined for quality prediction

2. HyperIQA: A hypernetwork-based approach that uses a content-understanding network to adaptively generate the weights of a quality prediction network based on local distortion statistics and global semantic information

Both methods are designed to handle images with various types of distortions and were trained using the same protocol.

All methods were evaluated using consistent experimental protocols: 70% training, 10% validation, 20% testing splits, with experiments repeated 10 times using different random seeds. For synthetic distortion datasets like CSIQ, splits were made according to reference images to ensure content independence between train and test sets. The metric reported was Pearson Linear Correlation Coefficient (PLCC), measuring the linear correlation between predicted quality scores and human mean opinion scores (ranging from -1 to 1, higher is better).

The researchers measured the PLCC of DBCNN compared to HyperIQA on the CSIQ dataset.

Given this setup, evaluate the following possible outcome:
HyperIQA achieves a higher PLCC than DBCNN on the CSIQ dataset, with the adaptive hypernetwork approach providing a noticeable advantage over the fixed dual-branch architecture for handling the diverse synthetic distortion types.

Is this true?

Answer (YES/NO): NO